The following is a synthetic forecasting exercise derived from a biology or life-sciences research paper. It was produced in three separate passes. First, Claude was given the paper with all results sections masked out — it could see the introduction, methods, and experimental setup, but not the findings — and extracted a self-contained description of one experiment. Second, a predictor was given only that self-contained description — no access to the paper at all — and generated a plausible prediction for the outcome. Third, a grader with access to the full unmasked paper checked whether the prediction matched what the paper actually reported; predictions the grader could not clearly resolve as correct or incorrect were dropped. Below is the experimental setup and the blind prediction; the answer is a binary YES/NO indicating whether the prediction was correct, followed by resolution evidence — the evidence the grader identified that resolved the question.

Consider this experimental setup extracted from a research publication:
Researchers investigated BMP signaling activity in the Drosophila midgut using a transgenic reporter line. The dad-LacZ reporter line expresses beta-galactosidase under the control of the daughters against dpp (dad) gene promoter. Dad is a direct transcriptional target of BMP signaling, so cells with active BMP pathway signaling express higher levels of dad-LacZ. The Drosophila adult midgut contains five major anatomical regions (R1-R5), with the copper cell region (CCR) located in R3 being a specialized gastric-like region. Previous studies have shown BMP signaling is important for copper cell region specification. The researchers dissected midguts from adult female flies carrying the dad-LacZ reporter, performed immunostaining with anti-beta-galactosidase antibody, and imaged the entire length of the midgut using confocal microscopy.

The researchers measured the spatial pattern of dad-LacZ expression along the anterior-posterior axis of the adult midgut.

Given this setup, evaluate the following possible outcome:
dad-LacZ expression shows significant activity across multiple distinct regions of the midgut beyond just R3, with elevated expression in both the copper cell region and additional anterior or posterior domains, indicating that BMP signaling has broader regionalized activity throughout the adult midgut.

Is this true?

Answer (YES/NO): YES